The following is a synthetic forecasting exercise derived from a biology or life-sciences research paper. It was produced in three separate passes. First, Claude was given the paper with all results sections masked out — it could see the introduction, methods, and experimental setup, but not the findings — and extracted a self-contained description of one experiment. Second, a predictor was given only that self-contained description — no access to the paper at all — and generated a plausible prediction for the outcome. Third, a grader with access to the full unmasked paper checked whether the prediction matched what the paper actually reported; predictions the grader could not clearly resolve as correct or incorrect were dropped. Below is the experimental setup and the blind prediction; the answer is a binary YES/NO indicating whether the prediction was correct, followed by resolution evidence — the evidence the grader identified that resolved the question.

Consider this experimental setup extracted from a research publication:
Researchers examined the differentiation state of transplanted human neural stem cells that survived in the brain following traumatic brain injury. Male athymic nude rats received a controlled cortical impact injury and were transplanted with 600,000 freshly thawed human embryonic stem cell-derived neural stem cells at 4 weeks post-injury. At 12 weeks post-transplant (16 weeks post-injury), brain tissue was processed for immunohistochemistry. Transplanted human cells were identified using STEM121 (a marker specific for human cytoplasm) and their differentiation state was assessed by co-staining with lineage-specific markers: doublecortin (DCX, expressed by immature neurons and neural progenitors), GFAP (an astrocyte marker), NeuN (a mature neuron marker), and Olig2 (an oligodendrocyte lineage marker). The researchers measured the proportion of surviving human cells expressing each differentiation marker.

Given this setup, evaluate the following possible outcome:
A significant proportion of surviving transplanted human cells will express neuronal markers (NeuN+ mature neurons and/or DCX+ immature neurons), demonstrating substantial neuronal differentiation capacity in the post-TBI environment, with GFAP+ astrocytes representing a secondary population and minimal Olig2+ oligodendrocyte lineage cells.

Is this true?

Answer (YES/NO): NO